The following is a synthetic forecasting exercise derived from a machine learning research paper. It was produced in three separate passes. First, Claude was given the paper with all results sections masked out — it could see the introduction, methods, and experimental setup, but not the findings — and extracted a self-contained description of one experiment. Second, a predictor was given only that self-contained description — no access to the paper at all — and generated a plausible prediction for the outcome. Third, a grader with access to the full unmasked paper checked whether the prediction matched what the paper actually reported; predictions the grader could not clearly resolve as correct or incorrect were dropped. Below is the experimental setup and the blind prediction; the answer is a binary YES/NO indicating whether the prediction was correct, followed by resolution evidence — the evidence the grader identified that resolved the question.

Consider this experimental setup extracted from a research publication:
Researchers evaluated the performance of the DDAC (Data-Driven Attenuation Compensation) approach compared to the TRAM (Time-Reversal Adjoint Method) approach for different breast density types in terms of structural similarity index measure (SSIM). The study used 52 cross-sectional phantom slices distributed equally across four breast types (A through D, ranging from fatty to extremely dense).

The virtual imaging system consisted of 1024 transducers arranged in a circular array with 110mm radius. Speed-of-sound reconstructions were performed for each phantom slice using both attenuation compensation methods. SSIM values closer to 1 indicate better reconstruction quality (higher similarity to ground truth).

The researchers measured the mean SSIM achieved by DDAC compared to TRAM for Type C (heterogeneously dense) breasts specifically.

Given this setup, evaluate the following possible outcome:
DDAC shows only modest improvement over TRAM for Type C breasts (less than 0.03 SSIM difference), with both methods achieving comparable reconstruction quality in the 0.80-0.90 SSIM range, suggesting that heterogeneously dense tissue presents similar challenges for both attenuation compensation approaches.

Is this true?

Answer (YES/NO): NO